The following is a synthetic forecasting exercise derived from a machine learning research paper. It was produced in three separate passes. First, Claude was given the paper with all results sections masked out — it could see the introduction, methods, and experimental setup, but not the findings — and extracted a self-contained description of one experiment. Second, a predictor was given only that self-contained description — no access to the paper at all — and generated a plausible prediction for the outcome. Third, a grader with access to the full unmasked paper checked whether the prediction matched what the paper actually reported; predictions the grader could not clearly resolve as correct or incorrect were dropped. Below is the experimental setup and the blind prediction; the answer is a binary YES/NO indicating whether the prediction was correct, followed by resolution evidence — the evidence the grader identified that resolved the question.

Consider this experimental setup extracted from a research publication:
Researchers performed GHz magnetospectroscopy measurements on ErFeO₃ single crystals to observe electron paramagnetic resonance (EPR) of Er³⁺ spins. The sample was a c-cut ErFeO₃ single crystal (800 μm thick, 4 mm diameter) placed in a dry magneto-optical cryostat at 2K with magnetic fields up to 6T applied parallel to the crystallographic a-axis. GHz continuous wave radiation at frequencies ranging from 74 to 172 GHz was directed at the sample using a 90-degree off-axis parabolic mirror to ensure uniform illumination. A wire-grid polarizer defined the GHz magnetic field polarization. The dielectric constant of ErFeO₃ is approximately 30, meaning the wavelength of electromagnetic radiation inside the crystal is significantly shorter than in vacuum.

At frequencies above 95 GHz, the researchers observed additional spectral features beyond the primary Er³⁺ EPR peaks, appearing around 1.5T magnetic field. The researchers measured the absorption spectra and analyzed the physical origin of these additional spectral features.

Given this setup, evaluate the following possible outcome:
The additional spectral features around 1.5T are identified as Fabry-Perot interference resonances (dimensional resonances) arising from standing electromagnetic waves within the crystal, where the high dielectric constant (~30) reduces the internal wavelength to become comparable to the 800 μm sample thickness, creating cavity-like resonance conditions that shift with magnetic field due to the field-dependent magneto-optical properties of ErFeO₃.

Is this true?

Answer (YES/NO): NO